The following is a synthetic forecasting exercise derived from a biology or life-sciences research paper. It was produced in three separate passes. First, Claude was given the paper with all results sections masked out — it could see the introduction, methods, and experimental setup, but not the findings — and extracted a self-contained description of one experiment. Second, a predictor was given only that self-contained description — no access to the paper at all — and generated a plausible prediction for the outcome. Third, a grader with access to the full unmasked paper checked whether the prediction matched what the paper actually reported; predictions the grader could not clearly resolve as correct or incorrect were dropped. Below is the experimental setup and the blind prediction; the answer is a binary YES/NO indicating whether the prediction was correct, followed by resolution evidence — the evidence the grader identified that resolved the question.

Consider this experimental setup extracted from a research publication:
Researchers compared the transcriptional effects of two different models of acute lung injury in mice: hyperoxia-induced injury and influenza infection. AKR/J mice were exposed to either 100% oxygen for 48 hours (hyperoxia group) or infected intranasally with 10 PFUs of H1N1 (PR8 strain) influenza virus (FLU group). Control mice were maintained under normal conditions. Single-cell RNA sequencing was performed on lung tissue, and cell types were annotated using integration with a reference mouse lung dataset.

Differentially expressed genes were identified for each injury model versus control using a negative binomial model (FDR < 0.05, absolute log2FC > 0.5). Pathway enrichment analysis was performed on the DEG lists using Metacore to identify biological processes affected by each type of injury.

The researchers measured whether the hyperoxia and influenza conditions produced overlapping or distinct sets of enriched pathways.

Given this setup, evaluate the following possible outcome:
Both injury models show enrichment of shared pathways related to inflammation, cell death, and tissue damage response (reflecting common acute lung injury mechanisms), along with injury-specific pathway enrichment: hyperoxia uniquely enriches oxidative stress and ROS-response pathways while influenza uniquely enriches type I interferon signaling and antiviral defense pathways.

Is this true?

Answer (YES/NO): NO